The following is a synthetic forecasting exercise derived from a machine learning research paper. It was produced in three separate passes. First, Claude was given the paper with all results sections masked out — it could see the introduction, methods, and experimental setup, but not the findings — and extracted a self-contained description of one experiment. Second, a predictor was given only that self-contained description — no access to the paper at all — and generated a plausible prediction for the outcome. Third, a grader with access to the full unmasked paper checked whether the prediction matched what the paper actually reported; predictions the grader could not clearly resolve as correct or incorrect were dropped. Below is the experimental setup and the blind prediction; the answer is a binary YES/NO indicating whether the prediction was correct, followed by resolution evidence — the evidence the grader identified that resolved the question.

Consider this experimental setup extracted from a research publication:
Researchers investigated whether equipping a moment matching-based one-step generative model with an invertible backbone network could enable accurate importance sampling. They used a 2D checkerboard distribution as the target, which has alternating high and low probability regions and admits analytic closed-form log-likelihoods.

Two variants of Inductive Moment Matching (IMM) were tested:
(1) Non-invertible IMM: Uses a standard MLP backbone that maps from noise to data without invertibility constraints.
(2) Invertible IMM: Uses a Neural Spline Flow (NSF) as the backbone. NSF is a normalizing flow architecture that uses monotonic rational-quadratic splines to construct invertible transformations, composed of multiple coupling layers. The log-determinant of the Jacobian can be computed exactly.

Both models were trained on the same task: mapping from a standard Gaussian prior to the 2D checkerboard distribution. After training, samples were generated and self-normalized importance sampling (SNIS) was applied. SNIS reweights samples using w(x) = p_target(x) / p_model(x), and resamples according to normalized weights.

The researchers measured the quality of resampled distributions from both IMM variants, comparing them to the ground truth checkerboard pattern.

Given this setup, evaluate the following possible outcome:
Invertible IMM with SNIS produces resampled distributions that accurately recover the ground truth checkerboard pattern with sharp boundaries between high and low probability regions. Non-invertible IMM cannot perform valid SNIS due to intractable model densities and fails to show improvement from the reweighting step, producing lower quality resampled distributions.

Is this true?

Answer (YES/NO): NO